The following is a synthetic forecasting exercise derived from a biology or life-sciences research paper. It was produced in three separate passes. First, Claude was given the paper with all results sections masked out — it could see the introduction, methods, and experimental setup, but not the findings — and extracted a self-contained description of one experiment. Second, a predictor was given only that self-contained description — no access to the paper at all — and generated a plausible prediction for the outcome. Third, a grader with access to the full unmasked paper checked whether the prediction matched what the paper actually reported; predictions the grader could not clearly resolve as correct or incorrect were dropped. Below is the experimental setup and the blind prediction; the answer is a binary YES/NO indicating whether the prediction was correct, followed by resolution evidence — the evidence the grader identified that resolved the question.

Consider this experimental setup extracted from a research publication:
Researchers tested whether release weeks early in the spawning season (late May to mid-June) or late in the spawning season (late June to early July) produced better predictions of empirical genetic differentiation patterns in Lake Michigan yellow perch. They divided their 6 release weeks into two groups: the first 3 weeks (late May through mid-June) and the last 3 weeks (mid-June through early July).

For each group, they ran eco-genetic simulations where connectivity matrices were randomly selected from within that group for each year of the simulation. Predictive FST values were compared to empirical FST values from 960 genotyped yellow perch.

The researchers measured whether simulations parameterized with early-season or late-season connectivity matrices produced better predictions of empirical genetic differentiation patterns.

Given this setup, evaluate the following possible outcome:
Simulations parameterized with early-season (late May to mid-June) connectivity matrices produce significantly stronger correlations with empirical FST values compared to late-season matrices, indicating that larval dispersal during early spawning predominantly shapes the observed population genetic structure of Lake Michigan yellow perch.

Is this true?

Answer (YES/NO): NO